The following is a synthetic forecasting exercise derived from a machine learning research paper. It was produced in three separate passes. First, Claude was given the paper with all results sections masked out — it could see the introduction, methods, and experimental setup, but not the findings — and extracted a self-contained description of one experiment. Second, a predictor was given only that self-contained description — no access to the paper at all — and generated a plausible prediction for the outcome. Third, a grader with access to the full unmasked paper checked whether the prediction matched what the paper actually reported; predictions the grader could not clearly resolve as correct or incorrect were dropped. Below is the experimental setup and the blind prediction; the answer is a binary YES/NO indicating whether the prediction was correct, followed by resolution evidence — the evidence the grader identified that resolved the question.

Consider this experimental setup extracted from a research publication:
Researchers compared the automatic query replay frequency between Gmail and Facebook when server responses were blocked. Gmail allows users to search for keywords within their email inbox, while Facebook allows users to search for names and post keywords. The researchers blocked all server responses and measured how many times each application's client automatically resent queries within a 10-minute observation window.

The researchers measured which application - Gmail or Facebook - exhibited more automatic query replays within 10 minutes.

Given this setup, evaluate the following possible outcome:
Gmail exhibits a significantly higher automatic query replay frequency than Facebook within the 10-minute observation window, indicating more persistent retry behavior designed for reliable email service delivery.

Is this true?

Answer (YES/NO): YES